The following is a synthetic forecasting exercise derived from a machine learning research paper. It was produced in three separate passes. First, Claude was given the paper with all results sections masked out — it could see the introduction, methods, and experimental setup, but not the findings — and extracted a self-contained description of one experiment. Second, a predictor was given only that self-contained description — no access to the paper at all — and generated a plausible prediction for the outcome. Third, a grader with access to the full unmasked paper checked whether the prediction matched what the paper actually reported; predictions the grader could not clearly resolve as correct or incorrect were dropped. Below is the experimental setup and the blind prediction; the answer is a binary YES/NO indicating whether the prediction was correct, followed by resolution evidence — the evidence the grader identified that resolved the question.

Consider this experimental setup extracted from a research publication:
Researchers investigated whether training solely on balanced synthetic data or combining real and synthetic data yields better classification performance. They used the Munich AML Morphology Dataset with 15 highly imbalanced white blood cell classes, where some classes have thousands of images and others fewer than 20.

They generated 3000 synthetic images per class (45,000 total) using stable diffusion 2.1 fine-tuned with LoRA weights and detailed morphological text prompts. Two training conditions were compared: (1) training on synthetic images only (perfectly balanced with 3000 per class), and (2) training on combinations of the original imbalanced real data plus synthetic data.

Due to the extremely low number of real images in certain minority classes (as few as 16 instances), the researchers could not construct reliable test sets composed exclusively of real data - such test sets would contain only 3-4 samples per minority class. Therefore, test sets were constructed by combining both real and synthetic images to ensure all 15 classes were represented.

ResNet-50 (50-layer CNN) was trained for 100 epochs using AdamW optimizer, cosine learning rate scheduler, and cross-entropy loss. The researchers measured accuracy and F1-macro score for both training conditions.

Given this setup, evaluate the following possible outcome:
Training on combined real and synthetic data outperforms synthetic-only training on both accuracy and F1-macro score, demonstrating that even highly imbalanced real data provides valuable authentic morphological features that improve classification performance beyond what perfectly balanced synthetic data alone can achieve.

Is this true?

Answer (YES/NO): NO